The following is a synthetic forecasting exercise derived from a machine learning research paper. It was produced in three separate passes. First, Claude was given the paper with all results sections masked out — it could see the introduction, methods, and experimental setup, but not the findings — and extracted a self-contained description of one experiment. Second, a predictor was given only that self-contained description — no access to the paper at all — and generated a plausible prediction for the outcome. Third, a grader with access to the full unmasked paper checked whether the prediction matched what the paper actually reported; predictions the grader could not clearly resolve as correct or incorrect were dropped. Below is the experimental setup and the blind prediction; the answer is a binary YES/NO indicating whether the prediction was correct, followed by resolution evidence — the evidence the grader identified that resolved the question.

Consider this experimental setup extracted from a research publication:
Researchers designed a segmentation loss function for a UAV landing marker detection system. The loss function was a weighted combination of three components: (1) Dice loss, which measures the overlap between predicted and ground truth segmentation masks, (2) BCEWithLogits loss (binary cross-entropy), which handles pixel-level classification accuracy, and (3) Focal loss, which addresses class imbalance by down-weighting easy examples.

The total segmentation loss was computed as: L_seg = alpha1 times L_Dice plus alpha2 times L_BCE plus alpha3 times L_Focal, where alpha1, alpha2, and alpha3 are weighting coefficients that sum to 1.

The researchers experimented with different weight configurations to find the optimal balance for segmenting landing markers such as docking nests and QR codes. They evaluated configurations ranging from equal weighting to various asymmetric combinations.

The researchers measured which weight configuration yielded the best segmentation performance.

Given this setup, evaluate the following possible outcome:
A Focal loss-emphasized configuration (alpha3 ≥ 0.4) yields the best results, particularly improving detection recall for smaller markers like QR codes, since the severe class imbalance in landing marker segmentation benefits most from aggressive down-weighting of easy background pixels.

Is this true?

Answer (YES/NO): NO